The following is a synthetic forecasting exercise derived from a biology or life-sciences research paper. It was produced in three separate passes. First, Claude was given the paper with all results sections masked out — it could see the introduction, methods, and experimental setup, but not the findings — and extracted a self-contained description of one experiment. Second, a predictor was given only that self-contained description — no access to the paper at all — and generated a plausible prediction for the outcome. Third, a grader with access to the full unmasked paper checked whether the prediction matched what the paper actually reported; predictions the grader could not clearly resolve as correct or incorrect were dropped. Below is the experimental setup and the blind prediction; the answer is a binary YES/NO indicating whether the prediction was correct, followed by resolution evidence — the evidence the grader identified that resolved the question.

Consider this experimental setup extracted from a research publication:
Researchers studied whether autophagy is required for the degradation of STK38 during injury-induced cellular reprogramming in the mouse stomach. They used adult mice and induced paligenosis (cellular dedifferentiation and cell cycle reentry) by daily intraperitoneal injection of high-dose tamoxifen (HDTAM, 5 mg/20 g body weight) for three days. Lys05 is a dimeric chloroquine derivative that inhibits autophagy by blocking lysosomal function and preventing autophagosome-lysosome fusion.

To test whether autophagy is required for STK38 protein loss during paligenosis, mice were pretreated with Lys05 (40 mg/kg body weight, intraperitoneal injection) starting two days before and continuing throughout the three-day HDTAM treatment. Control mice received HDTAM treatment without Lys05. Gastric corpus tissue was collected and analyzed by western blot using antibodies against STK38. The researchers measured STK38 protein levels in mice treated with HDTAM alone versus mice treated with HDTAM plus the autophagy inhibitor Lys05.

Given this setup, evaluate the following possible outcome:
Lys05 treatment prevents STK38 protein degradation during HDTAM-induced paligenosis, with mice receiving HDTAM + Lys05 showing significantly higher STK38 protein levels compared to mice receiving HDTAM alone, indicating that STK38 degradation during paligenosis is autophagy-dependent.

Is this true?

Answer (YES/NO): YES